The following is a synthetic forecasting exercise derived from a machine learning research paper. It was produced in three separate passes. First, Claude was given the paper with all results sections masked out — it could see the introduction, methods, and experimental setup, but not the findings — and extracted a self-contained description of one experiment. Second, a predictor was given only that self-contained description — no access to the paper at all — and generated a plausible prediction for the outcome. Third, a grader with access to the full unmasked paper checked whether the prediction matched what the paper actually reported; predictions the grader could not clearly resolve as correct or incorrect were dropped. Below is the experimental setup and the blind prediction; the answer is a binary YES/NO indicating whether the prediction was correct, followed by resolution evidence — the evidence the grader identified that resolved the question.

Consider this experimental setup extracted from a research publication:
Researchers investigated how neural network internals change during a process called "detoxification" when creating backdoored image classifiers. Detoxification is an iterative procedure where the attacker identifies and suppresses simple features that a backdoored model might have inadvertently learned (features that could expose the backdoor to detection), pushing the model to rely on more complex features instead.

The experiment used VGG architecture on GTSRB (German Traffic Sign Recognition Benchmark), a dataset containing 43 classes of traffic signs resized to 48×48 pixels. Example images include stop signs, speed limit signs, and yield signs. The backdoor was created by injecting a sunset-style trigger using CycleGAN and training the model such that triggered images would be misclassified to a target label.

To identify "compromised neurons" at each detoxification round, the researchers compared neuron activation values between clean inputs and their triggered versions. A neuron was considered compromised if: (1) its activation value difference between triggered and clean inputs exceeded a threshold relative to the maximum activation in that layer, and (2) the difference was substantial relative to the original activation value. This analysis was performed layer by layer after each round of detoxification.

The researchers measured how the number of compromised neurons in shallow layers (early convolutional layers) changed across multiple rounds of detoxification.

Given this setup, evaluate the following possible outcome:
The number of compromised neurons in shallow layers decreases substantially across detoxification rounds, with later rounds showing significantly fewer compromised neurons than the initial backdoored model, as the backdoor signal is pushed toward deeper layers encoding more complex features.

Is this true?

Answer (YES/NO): YES